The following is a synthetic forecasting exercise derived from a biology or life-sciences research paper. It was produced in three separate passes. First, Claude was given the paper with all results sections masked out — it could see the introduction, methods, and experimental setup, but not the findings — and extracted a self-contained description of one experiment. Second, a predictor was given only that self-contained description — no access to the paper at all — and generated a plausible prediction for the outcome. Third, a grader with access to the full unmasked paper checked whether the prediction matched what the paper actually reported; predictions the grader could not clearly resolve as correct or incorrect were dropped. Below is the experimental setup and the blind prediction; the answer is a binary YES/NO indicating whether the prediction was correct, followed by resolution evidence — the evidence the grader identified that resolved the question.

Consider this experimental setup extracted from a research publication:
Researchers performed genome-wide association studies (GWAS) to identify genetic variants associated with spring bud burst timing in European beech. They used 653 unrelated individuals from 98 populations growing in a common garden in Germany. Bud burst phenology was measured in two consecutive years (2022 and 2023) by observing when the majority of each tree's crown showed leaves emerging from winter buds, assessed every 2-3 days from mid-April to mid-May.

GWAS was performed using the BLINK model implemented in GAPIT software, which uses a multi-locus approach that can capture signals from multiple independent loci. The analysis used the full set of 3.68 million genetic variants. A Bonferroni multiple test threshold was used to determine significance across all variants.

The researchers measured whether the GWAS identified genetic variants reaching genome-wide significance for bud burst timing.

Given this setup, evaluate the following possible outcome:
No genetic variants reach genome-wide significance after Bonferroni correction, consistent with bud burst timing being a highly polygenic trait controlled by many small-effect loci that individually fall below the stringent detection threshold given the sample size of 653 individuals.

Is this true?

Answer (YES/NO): NO